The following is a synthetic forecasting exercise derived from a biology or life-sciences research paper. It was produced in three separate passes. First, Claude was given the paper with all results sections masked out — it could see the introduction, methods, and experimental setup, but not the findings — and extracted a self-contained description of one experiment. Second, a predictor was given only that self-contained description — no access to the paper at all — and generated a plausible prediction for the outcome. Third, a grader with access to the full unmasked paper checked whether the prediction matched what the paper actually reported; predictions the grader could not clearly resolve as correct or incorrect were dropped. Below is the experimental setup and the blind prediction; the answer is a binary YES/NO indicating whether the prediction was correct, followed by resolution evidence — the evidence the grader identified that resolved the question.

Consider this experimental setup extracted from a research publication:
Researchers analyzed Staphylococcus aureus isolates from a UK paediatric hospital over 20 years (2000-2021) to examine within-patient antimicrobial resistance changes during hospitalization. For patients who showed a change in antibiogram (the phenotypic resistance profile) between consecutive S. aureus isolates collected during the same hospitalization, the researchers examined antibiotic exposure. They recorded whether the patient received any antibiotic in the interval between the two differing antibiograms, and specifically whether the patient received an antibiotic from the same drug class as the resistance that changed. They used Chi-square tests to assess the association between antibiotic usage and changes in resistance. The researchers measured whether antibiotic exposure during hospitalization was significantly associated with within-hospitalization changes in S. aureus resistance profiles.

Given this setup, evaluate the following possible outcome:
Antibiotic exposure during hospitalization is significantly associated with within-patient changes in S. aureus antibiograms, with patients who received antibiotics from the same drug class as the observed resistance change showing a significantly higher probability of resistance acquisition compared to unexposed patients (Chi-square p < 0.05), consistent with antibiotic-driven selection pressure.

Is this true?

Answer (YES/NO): NO